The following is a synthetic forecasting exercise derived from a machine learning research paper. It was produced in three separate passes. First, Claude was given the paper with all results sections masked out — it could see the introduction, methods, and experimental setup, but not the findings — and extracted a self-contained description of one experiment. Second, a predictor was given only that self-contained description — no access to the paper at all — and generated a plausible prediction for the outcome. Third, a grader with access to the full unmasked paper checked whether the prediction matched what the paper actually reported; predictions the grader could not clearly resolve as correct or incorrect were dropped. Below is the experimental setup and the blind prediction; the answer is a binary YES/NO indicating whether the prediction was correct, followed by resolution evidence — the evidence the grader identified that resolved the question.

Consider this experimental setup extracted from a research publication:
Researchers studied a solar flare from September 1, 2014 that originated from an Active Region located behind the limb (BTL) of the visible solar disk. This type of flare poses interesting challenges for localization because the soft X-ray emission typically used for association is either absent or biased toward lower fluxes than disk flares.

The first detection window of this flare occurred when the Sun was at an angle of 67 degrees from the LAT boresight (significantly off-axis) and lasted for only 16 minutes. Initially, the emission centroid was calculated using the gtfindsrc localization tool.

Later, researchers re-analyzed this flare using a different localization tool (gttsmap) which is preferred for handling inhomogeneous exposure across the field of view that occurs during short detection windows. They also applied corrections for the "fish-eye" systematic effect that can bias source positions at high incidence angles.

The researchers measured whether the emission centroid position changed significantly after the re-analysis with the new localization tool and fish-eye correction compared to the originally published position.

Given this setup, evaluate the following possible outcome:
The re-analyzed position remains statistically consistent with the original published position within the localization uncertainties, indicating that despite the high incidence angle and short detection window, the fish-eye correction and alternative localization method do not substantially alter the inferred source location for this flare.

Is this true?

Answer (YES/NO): NO